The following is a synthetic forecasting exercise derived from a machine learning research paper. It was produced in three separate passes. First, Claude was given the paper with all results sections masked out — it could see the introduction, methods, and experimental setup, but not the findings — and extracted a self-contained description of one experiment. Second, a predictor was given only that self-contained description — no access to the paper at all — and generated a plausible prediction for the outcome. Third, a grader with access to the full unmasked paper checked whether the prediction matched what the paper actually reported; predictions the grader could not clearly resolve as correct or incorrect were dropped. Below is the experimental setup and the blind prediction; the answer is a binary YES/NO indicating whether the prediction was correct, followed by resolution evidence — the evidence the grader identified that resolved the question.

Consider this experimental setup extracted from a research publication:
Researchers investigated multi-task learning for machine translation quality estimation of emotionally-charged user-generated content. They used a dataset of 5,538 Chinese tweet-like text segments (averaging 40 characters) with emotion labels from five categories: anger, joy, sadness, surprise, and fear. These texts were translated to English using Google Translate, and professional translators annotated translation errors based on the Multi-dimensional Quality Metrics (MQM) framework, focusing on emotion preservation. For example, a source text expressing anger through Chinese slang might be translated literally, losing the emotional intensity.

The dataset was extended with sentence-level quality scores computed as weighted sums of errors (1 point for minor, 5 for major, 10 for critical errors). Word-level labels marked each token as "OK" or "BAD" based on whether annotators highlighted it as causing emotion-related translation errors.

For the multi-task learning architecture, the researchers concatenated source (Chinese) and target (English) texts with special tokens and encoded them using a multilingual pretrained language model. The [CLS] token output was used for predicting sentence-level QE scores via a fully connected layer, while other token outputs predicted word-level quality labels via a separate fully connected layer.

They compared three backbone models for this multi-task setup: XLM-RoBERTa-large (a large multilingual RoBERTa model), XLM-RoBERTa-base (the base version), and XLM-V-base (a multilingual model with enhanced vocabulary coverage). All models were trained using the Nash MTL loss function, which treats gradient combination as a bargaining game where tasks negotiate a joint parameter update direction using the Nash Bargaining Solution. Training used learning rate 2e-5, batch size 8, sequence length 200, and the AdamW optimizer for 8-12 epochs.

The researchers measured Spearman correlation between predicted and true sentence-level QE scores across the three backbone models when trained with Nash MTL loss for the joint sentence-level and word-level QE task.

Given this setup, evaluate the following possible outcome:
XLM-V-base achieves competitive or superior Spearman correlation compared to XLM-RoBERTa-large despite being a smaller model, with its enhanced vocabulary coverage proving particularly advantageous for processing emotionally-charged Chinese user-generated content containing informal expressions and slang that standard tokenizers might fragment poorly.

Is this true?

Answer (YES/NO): YES